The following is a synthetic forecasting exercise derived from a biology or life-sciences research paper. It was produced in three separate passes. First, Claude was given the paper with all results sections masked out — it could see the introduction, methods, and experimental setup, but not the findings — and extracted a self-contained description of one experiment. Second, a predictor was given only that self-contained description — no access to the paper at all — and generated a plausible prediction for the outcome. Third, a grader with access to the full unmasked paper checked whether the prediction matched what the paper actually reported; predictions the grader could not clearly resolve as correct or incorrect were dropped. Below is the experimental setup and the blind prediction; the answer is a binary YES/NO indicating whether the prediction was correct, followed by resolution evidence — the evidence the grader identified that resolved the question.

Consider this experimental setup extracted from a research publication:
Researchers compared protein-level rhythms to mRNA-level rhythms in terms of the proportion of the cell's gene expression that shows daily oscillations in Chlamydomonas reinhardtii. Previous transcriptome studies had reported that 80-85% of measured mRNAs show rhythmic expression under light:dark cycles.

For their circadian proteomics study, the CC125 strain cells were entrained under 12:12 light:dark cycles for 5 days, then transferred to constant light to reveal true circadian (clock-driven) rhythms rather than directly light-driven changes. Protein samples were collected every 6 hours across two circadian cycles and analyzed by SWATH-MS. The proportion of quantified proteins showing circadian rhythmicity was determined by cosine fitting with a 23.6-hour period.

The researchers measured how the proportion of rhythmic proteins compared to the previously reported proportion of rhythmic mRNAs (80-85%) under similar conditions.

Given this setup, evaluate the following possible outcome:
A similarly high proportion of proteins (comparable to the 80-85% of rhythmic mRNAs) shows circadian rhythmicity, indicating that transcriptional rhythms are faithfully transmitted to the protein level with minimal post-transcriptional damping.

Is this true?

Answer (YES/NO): NO